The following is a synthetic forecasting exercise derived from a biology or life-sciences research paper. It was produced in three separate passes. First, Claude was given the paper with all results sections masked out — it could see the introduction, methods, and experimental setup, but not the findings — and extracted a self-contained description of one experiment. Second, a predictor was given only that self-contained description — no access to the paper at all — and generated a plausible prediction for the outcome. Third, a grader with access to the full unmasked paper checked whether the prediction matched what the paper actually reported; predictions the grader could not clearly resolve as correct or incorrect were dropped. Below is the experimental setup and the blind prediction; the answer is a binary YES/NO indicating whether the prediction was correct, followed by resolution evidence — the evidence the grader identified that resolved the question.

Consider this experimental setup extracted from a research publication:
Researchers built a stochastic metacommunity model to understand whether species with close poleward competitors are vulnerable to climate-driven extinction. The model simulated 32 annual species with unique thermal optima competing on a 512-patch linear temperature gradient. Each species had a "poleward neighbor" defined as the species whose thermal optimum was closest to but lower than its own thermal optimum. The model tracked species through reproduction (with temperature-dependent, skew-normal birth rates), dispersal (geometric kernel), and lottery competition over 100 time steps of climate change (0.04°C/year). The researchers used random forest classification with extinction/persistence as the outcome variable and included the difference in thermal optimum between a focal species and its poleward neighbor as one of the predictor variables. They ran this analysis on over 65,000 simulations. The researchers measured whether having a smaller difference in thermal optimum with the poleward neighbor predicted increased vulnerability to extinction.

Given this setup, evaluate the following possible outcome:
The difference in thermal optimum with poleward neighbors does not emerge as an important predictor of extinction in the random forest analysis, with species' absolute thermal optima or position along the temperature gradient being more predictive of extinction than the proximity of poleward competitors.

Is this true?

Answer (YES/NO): NO